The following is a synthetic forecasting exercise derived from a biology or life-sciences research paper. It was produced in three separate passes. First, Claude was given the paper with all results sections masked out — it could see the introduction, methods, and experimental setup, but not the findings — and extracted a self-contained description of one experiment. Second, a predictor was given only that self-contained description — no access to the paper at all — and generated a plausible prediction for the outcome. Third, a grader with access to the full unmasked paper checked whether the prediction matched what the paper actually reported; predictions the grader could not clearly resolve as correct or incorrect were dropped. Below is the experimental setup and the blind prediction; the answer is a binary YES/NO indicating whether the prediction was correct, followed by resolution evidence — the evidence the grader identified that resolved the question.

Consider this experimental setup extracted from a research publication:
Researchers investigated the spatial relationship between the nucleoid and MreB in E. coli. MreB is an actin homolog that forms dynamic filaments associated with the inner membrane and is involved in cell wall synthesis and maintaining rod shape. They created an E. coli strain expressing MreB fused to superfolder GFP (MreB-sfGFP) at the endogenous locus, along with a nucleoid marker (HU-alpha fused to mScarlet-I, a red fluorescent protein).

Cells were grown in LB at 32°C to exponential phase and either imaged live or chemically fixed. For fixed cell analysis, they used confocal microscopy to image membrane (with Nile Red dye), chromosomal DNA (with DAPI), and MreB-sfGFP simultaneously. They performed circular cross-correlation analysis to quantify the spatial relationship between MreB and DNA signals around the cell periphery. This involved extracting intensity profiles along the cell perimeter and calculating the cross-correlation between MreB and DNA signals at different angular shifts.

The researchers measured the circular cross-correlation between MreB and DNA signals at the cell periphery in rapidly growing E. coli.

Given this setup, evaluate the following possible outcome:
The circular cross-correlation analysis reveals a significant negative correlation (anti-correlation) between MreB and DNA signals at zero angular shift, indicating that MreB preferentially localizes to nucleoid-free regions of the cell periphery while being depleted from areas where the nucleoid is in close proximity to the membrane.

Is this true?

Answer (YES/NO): NO